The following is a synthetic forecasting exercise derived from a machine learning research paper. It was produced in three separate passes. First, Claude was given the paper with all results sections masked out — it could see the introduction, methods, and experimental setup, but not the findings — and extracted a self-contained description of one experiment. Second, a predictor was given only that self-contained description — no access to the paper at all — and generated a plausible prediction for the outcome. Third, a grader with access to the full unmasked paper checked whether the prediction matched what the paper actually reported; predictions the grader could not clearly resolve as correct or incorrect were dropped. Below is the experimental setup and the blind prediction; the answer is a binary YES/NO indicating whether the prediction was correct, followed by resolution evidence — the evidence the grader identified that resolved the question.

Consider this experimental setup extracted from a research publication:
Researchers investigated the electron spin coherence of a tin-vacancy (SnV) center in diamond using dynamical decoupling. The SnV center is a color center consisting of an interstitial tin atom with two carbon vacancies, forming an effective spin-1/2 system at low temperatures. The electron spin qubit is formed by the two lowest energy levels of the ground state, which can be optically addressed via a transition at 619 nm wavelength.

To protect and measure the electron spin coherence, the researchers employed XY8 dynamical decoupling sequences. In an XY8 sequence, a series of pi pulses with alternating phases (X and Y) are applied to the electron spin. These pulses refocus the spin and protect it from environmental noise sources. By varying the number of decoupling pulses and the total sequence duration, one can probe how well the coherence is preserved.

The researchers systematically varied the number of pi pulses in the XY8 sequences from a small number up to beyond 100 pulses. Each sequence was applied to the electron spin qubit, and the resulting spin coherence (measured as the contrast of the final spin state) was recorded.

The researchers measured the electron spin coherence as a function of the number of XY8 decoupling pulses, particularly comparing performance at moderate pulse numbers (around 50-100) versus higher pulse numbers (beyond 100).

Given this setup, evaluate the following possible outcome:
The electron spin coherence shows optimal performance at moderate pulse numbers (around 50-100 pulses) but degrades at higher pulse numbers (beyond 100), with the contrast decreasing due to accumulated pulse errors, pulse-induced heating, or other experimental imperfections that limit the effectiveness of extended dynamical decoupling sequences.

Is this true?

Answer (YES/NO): YES